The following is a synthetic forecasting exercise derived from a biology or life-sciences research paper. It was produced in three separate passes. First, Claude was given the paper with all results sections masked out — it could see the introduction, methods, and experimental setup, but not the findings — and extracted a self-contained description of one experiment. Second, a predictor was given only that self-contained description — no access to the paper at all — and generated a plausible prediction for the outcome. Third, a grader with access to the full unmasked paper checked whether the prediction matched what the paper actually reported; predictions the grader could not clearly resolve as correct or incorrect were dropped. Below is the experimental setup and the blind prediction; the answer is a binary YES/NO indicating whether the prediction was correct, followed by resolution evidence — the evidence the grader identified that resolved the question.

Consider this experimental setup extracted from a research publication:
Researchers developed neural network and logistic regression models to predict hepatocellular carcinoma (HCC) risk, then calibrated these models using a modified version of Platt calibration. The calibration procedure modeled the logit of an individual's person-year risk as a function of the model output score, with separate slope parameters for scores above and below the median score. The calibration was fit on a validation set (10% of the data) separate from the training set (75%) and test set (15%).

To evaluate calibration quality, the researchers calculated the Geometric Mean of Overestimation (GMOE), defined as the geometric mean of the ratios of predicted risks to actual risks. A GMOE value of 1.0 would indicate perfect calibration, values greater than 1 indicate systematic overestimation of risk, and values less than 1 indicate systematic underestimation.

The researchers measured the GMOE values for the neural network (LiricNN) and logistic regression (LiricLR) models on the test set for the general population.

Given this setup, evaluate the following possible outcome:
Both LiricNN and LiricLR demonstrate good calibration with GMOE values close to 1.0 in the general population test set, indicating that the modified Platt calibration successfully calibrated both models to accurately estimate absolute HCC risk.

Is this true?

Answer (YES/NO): YES